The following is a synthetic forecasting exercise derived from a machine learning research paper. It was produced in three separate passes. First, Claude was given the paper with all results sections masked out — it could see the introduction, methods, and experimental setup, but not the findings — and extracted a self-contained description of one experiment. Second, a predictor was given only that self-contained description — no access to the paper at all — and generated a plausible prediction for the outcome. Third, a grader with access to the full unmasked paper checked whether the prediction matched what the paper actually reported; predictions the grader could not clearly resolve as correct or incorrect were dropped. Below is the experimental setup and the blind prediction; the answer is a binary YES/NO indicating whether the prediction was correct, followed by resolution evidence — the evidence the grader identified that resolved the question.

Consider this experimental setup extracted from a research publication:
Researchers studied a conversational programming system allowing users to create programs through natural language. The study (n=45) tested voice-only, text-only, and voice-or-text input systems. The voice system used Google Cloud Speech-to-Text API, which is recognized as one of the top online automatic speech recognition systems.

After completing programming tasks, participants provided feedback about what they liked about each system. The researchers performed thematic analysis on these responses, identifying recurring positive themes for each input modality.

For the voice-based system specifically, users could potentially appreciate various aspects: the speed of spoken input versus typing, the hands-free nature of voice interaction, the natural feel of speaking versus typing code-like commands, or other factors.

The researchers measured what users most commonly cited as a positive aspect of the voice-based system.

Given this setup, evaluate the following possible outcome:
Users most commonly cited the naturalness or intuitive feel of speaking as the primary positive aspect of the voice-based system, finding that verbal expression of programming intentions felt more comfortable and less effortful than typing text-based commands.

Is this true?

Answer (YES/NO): NO